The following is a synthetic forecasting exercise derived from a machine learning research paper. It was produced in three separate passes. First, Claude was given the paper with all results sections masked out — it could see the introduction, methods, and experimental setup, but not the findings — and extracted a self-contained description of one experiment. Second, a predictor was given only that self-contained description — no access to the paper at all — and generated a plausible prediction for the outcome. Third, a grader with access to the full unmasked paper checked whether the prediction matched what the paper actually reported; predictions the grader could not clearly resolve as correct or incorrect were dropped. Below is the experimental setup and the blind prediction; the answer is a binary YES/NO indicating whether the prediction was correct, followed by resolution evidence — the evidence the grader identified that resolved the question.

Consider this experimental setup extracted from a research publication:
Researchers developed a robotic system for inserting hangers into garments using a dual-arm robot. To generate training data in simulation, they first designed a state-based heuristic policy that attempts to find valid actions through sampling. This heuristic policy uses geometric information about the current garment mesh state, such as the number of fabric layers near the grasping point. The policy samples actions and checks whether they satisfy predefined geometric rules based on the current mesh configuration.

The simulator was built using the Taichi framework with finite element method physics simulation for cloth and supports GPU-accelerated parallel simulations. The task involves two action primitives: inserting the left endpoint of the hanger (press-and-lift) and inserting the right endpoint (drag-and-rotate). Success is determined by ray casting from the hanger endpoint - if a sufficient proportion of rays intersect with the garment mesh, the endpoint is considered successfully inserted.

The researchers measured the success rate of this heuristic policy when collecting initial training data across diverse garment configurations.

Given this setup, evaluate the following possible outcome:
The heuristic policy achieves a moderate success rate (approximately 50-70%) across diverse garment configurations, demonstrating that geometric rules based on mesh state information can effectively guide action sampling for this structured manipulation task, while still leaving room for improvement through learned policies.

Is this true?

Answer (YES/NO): YES